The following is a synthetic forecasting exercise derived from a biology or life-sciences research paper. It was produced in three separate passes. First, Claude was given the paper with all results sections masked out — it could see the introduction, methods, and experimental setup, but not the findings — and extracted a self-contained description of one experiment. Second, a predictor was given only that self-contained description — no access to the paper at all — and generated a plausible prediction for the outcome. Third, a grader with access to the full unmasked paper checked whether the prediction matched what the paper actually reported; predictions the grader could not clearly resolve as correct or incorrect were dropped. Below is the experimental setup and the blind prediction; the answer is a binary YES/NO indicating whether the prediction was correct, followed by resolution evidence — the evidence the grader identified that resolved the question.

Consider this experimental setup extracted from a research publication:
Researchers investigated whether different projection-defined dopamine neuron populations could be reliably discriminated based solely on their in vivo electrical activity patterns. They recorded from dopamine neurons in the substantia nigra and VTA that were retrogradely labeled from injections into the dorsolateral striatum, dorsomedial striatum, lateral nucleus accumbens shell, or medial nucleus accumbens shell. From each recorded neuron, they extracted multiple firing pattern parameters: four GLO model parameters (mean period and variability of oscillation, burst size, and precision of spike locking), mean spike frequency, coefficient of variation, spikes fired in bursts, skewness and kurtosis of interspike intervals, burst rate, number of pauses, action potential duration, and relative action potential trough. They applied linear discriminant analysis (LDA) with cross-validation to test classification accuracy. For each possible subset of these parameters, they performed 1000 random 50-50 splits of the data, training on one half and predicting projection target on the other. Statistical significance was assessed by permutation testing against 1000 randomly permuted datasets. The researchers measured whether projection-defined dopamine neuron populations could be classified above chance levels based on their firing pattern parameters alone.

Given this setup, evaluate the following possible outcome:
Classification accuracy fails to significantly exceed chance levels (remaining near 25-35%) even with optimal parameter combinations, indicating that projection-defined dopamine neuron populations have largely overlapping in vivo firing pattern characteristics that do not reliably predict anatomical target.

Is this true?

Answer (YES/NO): NO